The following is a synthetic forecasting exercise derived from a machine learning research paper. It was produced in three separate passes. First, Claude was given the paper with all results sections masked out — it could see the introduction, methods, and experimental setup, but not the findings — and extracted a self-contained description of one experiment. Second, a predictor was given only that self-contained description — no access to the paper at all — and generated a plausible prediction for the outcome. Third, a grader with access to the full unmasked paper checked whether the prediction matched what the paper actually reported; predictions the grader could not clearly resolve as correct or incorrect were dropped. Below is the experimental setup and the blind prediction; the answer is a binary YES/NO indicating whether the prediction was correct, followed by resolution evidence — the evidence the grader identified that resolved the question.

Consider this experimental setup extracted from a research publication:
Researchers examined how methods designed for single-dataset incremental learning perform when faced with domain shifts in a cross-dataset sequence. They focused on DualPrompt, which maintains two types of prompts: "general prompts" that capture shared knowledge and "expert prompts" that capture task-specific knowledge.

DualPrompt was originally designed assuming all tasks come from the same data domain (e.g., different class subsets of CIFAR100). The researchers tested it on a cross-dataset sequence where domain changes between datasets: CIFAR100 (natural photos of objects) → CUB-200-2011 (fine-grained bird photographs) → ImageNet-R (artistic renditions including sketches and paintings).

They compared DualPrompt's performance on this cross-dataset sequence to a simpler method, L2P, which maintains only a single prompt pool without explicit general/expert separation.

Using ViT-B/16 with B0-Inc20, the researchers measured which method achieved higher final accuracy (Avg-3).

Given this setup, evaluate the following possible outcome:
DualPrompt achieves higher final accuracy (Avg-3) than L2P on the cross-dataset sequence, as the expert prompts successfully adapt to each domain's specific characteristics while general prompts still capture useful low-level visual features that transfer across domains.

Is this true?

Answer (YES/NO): YES